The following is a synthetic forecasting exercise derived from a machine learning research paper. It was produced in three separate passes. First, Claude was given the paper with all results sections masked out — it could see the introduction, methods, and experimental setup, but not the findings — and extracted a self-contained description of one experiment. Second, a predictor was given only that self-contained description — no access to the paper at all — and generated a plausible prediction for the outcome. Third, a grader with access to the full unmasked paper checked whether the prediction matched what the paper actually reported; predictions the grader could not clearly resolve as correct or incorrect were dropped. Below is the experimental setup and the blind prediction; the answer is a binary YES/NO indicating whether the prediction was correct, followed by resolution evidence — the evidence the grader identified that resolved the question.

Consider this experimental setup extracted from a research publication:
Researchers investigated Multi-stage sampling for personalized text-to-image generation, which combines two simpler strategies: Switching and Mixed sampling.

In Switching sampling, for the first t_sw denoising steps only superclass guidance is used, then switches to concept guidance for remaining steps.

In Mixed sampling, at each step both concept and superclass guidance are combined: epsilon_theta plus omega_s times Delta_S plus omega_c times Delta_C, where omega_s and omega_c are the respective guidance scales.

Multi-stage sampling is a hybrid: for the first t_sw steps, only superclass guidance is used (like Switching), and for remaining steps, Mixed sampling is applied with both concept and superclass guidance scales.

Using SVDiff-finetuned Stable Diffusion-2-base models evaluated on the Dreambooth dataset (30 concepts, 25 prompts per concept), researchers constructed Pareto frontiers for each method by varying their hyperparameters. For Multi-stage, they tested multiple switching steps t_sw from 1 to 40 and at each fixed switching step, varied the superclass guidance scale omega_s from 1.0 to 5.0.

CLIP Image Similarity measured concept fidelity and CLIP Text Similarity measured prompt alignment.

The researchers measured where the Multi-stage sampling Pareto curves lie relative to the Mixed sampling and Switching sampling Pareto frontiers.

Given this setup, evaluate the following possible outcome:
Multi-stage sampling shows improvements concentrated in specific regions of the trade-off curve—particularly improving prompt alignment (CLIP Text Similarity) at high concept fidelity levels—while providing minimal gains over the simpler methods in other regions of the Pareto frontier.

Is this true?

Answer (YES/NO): NO